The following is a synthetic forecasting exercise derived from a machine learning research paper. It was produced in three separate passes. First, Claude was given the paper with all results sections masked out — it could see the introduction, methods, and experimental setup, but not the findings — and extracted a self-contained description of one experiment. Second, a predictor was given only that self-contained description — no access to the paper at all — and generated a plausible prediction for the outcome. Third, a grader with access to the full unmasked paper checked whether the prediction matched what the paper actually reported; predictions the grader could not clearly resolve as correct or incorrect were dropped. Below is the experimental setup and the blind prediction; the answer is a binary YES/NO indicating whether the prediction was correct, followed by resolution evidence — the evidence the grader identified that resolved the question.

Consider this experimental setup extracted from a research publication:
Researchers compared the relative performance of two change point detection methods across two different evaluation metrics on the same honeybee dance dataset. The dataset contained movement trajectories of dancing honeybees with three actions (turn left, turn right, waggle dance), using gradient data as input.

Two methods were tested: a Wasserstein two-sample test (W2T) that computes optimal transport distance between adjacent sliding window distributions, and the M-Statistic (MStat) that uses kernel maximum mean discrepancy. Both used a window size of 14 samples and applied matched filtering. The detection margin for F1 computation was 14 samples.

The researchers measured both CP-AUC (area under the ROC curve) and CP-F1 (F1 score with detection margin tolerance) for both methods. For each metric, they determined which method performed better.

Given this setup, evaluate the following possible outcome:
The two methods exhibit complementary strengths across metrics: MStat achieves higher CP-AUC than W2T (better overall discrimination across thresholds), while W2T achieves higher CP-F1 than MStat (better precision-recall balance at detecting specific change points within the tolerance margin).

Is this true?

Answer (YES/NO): YES